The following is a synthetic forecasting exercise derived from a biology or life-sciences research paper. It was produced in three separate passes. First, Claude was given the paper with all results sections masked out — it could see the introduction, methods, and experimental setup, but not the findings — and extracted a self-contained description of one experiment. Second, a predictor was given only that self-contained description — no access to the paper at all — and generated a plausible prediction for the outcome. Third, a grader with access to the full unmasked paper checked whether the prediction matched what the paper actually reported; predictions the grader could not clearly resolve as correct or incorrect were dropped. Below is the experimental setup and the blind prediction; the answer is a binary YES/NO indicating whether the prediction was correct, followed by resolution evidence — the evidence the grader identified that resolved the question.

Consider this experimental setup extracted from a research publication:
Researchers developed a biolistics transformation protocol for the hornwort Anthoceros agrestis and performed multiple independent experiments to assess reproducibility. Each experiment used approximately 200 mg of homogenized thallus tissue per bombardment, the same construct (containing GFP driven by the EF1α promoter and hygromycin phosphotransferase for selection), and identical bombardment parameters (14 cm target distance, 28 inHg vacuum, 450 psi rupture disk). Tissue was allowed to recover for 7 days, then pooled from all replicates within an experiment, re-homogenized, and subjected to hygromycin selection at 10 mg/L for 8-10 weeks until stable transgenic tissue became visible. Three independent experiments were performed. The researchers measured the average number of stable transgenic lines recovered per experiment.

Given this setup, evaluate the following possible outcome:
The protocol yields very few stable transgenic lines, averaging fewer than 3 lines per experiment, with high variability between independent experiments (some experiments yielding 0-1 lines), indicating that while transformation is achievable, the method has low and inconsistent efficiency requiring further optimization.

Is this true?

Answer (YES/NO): NO